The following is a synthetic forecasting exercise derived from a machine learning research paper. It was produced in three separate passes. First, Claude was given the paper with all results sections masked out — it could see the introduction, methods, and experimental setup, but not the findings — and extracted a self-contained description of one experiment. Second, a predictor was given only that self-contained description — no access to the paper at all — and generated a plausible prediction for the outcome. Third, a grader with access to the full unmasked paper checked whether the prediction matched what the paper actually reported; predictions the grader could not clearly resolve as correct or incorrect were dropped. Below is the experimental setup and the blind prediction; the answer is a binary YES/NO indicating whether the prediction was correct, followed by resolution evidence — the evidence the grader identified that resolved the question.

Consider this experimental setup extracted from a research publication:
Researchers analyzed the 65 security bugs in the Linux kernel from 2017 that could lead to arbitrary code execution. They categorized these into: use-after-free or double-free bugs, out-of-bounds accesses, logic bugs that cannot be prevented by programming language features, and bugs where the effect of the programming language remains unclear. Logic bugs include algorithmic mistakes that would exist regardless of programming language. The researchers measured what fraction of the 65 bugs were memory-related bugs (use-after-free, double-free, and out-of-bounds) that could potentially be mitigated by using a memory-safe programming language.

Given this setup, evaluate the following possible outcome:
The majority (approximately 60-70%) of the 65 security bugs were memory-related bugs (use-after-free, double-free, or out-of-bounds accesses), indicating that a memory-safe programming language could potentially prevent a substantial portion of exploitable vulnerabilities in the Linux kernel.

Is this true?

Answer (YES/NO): YES